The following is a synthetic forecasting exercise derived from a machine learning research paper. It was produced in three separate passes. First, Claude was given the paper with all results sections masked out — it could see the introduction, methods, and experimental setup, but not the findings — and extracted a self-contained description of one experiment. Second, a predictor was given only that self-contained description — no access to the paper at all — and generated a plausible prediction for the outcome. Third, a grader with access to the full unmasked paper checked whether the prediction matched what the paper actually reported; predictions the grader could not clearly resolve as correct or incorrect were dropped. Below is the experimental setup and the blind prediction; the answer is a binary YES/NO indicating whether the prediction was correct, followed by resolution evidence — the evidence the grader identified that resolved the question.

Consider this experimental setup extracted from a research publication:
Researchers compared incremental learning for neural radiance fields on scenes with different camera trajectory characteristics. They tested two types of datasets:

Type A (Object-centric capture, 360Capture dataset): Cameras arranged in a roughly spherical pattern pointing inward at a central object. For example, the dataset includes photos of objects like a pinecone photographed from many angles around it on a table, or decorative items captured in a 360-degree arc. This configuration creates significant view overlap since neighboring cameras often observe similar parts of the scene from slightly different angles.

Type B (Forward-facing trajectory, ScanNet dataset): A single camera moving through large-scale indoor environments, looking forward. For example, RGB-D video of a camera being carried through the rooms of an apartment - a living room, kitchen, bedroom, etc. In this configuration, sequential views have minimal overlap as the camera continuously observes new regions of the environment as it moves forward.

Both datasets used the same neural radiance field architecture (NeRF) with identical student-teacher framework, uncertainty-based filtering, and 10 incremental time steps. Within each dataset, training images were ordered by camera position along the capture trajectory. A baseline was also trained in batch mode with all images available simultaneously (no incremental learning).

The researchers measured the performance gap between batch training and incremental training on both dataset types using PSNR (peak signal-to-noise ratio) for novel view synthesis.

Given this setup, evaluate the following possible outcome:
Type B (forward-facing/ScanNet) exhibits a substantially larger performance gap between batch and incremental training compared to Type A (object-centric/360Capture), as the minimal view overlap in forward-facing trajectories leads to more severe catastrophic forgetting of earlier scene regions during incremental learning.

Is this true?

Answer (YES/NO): YES